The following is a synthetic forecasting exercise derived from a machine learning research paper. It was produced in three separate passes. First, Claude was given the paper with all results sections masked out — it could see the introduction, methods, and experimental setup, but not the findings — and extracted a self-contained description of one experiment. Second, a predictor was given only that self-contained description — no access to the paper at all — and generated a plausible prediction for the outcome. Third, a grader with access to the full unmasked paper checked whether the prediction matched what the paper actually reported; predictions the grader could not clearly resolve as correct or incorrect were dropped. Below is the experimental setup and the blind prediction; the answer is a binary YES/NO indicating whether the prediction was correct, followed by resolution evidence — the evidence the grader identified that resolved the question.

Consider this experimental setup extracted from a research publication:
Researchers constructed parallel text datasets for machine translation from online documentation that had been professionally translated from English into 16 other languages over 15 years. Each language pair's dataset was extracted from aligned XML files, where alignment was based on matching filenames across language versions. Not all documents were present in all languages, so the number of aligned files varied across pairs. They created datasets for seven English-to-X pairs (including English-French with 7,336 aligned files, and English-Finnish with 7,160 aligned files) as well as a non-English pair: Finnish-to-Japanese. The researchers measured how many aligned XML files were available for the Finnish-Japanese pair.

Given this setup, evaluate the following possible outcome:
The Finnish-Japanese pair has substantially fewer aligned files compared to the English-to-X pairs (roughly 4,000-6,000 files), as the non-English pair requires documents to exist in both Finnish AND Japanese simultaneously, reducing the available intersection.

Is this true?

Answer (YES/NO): NO